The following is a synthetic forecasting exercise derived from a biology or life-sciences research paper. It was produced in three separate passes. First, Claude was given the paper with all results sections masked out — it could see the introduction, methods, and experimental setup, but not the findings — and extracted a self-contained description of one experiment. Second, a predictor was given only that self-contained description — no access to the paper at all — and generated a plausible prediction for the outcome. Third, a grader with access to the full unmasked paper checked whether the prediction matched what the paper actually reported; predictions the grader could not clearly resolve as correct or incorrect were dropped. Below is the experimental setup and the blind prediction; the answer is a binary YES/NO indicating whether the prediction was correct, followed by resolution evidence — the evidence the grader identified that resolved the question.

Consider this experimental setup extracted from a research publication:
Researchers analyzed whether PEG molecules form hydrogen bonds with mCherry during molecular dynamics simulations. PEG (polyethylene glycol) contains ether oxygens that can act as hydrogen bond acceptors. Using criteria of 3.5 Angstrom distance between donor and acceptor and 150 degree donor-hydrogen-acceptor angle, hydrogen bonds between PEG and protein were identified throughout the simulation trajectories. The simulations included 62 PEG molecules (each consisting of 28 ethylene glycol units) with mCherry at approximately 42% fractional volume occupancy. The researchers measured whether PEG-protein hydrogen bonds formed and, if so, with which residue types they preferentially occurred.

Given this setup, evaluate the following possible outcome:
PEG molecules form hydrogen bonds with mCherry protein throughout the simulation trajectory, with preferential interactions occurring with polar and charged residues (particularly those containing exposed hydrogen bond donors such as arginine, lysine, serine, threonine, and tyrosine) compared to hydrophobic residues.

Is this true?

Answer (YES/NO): NO